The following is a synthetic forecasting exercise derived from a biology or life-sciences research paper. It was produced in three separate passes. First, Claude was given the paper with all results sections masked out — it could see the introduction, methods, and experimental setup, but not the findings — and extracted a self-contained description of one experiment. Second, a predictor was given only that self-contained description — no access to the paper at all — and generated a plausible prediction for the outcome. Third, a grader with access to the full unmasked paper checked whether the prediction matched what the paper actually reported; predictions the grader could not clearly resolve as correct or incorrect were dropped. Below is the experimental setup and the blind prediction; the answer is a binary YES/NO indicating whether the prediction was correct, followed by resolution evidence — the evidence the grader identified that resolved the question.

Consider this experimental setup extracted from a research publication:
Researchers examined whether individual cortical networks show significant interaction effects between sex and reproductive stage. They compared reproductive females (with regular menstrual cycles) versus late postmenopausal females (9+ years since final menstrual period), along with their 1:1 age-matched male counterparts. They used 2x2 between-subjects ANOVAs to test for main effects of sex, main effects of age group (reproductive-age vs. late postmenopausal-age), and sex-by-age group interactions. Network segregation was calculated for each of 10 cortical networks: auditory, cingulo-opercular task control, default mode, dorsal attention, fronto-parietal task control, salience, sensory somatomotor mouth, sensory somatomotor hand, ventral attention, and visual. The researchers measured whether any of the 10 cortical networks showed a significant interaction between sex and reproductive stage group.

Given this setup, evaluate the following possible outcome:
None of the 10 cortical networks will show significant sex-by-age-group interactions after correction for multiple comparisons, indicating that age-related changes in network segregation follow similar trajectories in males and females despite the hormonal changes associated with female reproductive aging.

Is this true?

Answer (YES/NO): NO